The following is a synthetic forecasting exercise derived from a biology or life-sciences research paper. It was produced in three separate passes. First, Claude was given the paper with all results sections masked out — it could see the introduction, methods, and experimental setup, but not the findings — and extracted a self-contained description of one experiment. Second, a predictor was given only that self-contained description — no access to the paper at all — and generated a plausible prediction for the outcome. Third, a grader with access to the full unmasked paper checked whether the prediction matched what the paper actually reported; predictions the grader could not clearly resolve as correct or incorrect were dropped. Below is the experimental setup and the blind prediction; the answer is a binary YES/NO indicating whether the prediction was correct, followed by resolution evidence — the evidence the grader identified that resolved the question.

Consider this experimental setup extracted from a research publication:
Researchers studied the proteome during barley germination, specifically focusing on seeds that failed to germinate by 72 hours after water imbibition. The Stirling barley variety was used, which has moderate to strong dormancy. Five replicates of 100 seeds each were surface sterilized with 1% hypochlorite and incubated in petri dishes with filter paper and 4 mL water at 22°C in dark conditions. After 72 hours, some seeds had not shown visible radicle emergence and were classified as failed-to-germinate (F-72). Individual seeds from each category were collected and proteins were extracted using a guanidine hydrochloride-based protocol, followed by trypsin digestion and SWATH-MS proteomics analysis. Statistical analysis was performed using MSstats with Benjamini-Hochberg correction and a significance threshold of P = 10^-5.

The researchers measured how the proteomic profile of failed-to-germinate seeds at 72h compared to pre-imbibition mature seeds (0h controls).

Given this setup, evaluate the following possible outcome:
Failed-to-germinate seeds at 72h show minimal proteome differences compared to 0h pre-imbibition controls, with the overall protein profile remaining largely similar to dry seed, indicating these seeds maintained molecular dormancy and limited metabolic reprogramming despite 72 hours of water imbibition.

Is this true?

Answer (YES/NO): NO